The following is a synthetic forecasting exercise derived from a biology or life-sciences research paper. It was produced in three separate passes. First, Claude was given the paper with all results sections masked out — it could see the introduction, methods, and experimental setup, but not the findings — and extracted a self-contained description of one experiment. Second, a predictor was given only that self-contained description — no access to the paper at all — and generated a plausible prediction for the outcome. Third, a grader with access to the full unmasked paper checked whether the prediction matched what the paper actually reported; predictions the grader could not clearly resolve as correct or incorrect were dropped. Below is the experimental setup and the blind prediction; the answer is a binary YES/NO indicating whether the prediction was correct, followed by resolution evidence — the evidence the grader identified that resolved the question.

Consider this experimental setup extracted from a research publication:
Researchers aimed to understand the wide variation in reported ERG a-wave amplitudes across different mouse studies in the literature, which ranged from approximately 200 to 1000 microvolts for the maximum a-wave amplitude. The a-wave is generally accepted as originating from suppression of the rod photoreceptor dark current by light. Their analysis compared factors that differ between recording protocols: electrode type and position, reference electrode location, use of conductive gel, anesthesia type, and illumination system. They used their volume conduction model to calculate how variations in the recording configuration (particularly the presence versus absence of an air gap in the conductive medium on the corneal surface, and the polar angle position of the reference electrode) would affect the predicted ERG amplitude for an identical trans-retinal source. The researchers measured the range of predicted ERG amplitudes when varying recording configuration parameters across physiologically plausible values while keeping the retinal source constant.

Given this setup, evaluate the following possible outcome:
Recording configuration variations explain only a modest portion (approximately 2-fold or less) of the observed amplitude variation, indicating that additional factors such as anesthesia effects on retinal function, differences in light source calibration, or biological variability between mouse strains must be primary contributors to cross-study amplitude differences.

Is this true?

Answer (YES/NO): NO